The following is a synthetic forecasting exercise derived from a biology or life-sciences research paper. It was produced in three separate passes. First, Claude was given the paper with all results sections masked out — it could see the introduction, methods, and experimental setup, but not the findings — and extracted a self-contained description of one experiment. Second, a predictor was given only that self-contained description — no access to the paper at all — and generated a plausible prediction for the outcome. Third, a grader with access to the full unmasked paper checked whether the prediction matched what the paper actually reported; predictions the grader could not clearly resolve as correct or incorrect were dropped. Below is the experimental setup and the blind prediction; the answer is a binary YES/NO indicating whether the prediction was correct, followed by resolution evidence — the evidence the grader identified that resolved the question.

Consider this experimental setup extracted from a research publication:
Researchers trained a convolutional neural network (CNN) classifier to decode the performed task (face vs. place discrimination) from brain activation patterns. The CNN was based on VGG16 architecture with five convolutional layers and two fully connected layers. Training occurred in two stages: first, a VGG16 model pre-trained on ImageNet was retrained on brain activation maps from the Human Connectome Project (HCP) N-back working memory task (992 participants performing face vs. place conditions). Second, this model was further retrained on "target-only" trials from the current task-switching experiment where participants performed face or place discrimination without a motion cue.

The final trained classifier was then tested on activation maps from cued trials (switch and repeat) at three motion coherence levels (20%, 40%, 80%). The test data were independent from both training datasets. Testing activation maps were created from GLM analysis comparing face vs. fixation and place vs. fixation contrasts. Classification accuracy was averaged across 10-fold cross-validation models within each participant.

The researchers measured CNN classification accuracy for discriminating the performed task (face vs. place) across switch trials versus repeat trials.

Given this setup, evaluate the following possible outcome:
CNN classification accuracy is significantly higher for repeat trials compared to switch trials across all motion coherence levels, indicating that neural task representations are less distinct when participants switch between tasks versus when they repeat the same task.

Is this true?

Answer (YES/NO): NO